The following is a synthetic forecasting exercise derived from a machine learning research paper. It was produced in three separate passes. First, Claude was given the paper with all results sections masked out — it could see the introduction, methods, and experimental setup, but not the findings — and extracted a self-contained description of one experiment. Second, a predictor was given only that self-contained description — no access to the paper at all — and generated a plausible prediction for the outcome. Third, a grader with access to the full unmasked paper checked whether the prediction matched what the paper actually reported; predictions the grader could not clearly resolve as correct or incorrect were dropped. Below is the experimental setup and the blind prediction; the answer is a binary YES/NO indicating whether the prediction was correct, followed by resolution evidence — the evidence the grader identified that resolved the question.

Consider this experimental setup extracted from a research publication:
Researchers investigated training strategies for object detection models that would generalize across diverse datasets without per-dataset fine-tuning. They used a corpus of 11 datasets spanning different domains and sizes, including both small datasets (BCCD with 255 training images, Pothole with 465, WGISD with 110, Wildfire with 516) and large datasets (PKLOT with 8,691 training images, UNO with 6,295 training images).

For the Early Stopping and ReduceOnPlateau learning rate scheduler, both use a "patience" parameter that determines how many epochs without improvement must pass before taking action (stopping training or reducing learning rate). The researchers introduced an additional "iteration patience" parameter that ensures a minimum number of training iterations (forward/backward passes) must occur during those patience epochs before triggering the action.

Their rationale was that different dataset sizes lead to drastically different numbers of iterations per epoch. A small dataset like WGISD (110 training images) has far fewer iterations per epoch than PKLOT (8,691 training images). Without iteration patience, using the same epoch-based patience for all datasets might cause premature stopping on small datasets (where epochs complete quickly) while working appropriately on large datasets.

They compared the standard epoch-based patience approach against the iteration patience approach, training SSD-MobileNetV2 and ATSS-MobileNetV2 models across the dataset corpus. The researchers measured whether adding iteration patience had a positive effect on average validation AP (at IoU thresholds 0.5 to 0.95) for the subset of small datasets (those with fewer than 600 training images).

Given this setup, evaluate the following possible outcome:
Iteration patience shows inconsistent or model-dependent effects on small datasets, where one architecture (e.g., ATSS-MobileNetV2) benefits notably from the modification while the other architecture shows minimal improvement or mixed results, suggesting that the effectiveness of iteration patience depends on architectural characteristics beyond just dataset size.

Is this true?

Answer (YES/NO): NO